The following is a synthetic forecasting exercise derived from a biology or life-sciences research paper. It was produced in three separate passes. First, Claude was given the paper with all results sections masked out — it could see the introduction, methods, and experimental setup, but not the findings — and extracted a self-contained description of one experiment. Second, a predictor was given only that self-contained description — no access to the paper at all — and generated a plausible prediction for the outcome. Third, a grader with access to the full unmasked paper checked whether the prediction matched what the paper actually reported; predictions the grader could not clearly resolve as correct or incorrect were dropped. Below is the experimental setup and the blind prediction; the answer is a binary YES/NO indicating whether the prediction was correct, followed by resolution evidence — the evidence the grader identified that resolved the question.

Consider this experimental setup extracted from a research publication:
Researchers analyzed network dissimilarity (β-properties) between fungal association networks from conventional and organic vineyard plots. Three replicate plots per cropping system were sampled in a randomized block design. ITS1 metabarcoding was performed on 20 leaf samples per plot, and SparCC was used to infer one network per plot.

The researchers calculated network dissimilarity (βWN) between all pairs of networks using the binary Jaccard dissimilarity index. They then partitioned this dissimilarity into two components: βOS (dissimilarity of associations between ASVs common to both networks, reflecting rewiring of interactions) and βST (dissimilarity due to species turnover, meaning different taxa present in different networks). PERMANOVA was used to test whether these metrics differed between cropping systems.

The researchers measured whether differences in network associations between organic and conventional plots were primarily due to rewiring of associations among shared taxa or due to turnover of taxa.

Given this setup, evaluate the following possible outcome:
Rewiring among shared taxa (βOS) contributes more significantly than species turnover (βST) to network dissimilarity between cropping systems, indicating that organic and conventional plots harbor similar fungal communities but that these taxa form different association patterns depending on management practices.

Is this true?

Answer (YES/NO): YES